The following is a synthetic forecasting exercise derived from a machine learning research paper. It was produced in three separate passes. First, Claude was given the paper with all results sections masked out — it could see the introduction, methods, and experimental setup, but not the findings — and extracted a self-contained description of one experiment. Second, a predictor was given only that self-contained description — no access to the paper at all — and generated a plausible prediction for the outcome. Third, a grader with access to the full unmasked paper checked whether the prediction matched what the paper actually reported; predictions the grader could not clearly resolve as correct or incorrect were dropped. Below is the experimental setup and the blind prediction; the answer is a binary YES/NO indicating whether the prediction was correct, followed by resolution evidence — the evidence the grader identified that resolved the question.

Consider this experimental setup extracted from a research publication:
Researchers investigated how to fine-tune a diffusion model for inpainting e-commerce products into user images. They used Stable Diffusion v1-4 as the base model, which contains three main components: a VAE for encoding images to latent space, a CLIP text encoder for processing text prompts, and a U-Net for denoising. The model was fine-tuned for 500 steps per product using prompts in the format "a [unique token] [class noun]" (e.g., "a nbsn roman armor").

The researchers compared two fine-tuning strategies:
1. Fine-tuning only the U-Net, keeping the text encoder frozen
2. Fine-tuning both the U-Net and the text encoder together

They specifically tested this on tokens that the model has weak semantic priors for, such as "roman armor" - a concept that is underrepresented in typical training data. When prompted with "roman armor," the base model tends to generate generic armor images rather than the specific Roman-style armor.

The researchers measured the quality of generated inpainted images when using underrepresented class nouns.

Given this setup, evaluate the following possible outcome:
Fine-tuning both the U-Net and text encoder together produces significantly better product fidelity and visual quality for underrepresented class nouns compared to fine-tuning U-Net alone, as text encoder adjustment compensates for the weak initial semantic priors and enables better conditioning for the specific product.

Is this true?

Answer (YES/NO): YES